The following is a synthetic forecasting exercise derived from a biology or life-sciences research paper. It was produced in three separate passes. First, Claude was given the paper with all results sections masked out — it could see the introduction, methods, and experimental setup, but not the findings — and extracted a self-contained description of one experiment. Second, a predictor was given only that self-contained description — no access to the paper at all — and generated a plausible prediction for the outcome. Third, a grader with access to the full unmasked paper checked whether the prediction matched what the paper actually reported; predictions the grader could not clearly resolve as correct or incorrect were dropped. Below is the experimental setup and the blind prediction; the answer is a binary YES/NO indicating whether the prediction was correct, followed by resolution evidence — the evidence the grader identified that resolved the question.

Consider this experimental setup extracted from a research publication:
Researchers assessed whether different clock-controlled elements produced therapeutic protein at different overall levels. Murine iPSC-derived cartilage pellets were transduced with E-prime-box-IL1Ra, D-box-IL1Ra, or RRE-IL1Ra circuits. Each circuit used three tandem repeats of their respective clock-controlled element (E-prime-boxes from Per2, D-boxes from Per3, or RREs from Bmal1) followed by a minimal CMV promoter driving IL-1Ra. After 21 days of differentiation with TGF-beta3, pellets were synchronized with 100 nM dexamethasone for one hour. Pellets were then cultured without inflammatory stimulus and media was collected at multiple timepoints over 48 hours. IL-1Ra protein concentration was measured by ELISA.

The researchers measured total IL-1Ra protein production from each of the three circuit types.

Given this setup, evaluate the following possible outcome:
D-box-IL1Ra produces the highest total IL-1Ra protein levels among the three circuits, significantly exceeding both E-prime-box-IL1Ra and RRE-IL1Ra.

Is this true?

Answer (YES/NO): NO